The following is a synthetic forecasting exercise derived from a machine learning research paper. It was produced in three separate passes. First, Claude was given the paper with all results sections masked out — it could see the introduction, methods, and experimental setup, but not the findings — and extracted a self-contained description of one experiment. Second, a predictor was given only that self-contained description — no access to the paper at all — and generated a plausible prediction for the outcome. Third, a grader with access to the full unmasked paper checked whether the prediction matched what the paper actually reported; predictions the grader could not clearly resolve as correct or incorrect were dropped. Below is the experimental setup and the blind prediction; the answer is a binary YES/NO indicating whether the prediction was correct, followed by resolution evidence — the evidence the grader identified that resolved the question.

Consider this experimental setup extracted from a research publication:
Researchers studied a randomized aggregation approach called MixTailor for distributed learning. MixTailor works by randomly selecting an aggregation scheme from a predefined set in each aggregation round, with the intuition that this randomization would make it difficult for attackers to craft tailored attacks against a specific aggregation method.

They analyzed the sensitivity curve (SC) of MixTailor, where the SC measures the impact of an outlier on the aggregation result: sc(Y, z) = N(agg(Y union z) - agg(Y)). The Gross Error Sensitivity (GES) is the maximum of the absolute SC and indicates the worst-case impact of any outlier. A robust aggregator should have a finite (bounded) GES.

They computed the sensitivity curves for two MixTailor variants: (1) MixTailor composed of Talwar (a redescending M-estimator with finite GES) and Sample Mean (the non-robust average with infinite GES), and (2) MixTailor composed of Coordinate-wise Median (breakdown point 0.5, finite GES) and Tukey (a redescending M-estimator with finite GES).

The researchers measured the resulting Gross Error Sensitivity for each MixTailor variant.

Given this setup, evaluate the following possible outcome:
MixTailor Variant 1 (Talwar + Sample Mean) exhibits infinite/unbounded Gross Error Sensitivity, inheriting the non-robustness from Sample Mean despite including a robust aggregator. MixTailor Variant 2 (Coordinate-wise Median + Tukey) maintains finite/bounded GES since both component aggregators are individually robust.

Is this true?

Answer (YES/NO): YES